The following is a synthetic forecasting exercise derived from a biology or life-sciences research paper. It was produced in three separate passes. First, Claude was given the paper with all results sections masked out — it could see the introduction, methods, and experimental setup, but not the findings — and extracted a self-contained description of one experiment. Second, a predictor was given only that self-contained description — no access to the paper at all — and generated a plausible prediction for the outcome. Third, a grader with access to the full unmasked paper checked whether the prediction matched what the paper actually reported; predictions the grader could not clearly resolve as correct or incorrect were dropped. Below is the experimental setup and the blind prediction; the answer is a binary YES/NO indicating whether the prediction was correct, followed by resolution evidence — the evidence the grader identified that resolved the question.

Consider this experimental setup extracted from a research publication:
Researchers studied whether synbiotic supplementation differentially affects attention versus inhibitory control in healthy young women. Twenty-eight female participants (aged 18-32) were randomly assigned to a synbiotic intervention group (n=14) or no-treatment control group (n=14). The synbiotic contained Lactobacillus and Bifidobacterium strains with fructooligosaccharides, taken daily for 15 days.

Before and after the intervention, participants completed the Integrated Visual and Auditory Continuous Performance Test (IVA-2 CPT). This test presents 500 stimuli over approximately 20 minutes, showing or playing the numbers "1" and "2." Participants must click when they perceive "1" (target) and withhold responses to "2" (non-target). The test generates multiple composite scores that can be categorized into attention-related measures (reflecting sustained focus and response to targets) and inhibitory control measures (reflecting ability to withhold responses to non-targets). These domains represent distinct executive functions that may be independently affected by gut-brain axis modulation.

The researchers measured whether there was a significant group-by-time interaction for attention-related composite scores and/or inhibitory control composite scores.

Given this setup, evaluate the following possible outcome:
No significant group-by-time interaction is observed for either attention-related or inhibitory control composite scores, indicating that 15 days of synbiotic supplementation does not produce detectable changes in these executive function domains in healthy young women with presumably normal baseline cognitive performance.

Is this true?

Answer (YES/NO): NO